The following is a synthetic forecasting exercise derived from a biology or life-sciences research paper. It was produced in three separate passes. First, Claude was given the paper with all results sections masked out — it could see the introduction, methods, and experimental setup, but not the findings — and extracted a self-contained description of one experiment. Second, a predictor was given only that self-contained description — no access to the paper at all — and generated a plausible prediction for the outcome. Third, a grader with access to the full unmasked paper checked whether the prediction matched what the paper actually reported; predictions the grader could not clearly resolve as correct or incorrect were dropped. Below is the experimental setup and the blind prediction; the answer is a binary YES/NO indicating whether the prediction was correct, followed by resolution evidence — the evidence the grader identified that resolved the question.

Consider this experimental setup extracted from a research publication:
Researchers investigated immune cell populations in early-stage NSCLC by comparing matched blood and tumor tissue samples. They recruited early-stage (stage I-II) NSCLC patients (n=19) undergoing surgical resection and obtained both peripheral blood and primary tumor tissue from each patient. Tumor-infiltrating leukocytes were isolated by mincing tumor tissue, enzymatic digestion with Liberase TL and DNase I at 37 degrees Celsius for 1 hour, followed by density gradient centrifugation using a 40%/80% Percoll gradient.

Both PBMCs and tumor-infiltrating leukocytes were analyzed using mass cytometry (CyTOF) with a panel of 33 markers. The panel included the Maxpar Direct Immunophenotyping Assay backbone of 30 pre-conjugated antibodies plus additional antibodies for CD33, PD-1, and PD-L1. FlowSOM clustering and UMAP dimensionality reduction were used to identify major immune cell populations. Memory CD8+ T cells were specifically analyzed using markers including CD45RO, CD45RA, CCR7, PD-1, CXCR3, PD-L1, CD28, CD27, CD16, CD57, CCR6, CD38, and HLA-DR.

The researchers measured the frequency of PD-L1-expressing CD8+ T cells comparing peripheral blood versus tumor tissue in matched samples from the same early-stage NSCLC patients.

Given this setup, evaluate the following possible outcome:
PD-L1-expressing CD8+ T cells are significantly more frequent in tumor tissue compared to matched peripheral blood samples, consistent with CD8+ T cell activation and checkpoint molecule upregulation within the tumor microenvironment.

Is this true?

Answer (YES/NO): YES